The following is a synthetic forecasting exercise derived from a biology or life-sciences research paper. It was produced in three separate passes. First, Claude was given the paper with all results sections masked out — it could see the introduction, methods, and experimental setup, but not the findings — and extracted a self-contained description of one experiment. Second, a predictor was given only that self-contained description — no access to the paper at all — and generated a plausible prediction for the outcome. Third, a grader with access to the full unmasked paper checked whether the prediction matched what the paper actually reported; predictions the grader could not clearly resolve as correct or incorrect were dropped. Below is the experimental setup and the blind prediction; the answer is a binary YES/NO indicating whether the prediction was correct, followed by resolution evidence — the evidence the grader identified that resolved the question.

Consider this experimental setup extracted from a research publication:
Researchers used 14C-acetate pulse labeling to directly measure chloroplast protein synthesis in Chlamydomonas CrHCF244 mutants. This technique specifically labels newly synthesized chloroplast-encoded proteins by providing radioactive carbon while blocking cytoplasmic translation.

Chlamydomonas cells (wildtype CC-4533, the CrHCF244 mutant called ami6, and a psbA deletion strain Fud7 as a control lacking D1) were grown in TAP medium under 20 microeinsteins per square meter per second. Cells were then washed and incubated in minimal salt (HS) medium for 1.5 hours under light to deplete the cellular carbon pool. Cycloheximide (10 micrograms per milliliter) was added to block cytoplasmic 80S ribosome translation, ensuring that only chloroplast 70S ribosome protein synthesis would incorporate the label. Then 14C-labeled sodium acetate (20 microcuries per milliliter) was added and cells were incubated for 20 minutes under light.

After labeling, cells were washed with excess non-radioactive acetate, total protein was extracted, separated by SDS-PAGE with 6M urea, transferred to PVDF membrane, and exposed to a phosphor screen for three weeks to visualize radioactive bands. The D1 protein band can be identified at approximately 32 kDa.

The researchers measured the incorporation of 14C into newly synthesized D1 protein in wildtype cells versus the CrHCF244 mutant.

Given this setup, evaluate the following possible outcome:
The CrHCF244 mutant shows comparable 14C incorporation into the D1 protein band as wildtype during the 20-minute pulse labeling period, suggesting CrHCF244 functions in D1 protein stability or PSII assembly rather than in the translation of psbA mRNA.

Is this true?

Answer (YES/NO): NO